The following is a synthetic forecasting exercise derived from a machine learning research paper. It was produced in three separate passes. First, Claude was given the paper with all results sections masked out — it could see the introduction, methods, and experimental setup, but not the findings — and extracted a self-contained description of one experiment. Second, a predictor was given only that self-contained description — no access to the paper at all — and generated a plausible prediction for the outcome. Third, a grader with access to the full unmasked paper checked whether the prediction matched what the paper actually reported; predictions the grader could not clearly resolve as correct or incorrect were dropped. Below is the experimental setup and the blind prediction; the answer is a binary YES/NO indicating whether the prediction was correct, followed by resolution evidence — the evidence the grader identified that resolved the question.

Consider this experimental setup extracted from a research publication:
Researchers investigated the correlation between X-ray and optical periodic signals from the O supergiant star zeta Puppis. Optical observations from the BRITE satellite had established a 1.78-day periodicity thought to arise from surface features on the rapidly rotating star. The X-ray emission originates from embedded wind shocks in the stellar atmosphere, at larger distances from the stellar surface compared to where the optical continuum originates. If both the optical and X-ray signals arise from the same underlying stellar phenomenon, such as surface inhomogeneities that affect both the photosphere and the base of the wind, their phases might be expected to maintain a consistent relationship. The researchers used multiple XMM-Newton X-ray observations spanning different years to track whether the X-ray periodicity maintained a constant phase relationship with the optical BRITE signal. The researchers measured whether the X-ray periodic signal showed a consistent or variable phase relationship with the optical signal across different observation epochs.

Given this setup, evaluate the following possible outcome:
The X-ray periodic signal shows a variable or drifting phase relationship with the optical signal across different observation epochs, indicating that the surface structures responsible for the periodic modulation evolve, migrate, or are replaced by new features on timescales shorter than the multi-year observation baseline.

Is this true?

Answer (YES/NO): YES